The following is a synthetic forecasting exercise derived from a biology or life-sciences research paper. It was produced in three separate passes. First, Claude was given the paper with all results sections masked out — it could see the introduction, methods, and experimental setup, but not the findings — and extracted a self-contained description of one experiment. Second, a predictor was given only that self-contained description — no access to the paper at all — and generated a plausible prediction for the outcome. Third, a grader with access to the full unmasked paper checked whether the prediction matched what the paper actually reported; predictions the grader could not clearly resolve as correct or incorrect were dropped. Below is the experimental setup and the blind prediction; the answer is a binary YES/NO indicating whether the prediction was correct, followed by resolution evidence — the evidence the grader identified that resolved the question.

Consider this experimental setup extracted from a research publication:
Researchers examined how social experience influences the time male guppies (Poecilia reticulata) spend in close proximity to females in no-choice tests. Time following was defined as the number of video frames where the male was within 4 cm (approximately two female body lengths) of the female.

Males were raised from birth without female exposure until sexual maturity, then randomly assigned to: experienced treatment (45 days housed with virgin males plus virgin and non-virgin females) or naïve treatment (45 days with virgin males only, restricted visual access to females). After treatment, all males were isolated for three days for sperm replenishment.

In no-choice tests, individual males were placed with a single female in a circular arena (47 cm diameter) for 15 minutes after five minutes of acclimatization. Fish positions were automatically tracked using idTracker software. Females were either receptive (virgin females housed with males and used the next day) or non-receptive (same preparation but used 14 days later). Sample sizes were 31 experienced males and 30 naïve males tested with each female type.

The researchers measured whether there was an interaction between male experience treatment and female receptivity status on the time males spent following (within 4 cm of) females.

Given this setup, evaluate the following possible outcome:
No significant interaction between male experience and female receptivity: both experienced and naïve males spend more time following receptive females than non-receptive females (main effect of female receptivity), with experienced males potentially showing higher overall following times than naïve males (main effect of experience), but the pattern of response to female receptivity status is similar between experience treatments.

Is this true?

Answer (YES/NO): NO